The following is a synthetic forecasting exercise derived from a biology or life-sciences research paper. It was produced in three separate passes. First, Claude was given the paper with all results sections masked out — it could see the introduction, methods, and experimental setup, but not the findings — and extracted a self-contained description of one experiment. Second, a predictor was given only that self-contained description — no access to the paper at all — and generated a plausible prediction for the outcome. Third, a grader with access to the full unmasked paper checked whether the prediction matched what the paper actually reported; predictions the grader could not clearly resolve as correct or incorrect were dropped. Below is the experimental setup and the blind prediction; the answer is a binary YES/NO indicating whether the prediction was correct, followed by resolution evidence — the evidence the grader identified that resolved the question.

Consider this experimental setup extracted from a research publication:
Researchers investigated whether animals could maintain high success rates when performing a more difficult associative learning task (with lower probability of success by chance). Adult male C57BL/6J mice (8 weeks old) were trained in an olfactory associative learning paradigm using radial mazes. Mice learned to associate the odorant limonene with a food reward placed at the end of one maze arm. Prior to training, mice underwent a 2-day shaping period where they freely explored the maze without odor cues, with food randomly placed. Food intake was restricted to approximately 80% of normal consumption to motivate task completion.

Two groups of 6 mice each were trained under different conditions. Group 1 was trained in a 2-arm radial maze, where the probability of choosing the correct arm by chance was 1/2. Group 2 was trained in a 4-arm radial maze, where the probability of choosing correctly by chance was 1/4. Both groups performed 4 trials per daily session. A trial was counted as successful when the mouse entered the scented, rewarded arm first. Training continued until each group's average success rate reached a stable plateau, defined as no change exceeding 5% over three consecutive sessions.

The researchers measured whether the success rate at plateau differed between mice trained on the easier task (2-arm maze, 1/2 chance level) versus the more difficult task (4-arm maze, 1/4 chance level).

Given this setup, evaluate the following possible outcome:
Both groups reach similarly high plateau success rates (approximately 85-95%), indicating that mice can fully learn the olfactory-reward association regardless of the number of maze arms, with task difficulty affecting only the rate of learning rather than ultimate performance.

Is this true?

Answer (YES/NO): YES